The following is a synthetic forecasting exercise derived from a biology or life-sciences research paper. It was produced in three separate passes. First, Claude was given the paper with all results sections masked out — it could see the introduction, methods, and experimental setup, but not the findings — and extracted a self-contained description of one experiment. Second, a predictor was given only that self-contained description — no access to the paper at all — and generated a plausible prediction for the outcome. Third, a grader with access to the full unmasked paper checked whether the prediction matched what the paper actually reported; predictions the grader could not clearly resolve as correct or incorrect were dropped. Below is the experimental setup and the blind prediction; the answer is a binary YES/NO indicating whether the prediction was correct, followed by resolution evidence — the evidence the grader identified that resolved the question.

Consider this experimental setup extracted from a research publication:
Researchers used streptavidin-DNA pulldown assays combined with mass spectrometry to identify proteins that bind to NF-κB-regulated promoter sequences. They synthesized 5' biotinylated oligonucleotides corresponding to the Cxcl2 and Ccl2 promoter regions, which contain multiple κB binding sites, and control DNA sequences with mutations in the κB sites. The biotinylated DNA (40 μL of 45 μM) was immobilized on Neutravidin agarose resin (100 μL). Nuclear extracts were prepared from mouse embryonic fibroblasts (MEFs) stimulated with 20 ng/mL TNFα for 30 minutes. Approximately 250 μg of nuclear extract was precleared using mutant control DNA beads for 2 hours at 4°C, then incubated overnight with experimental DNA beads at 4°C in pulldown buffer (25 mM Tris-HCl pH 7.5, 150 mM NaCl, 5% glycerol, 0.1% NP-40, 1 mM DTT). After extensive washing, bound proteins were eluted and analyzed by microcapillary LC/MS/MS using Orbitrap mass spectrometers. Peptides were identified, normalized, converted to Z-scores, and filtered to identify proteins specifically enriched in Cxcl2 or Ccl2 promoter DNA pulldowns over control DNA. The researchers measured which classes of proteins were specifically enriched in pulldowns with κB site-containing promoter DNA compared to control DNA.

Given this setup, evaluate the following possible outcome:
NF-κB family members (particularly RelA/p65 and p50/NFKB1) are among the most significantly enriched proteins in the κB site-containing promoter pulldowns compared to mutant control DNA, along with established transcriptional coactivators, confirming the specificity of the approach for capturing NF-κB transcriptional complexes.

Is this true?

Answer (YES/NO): NO